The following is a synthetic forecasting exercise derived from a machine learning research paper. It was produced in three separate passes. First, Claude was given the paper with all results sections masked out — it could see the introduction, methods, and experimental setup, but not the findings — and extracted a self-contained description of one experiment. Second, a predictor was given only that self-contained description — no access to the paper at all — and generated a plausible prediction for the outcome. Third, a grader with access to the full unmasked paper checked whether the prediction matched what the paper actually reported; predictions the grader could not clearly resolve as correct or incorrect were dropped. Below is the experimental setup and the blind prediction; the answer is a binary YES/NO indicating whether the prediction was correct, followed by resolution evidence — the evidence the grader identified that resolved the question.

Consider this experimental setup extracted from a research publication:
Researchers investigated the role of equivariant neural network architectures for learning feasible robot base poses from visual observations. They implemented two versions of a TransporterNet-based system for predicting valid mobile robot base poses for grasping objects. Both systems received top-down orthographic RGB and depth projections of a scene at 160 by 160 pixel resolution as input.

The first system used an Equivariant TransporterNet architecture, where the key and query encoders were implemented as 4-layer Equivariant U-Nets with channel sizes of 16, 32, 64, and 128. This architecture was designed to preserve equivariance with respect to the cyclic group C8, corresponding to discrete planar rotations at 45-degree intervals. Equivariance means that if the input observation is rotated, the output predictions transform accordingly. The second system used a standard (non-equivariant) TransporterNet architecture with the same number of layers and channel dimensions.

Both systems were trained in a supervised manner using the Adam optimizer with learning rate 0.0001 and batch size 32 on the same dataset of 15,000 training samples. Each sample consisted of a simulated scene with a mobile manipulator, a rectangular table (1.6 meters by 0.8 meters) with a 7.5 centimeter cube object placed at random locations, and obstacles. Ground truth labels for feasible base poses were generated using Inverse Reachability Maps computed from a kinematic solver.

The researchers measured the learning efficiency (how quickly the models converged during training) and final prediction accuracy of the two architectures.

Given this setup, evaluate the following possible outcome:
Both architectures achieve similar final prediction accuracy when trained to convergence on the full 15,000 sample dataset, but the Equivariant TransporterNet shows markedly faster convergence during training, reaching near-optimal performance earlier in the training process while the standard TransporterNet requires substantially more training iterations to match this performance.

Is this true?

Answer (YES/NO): NO